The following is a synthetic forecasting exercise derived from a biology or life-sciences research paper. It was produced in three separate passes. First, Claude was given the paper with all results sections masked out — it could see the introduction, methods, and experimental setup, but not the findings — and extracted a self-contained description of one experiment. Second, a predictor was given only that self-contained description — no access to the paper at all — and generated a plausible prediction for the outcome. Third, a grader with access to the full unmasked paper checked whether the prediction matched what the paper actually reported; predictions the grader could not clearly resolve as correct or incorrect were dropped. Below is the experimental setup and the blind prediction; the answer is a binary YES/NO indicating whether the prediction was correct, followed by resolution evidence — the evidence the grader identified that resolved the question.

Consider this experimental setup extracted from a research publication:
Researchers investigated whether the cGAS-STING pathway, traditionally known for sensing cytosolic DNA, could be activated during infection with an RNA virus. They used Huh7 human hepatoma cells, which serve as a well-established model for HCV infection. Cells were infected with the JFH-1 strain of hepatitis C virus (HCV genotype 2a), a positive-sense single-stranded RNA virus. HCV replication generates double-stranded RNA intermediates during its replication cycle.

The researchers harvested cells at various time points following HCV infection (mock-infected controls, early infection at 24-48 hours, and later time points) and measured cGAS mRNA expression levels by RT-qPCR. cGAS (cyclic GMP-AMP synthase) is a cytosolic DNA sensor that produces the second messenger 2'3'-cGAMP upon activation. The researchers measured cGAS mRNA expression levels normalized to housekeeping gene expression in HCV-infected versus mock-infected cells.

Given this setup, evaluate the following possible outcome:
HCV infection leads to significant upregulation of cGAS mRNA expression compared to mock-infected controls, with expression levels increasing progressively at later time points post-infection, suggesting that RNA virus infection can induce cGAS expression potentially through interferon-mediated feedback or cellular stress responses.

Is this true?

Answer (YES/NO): NO